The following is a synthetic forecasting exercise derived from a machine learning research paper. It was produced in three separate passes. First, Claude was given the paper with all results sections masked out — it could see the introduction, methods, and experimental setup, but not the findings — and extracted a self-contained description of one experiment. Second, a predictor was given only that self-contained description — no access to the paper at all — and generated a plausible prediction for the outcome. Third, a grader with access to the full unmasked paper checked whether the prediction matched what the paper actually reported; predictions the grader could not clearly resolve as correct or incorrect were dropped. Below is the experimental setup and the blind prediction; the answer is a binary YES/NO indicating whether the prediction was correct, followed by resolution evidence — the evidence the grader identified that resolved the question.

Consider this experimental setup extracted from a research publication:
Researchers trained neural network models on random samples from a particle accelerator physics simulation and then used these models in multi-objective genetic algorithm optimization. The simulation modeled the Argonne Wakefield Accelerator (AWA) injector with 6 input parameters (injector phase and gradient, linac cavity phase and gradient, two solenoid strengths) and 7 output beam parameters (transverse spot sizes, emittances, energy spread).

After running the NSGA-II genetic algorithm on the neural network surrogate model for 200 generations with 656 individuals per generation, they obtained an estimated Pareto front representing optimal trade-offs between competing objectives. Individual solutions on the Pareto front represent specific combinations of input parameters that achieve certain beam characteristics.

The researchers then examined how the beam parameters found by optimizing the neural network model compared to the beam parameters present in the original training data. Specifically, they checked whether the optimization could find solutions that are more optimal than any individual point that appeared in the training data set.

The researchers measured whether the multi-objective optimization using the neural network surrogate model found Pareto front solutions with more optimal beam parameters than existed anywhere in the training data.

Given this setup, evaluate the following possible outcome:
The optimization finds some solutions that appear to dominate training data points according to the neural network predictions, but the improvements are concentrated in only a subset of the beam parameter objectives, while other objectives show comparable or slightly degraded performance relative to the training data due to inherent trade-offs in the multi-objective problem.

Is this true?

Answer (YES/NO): NO